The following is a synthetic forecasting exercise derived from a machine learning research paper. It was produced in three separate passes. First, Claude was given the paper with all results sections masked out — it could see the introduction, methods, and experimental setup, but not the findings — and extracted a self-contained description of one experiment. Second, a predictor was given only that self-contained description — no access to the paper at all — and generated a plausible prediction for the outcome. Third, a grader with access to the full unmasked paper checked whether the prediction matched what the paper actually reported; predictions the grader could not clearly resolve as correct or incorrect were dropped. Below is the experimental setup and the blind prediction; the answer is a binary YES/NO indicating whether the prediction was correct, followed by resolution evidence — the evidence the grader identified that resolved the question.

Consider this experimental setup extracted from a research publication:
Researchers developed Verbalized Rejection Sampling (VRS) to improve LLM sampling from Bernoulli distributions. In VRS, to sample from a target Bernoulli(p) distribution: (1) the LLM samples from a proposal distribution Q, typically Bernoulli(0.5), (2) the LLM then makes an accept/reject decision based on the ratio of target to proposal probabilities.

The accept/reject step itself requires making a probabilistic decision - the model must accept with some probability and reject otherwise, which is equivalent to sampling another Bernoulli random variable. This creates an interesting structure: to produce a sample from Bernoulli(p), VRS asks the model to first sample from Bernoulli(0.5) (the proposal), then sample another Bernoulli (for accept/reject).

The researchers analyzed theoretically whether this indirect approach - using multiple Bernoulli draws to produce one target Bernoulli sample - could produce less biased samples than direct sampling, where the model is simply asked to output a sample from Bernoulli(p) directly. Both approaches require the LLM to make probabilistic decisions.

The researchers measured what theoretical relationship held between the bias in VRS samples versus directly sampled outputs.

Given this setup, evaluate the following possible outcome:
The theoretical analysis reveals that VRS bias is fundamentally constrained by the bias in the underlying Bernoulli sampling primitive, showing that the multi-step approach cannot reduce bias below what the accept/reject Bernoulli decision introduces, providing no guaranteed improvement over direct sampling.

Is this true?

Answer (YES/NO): NO